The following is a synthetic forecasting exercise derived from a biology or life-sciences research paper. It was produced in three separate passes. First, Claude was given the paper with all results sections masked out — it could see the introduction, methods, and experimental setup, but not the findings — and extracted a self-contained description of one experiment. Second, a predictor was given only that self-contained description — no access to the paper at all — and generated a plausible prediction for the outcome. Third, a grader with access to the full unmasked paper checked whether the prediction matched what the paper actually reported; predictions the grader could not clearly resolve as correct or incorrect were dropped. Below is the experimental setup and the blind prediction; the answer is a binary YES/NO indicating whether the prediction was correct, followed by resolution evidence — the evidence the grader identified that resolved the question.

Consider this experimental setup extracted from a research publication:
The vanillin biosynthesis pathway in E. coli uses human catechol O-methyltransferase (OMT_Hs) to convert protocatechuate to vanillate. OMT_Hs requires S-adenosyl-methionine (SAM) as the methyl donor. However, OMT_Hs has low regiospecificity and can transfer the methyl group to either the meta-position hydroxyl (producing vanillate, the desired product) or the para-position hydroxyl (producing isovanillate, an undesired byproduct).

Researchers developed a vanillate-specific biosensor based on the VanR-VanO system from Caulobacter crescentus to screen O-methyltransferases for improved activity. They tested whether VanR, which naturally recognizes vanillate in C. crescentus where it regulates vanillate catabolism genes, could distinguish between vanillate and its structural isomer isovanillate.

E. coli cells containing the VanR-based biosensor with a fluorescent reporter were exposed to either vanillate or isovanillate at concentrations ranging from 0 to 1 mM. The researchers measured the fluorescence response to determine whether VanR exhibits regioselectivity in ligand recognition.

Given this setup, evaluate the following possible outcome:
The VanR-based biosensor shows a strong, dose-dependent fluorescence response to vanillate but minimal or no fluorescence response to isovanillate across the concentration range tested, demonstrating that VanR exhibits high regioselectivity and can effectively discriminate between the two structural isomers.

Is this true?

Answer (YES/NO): YES